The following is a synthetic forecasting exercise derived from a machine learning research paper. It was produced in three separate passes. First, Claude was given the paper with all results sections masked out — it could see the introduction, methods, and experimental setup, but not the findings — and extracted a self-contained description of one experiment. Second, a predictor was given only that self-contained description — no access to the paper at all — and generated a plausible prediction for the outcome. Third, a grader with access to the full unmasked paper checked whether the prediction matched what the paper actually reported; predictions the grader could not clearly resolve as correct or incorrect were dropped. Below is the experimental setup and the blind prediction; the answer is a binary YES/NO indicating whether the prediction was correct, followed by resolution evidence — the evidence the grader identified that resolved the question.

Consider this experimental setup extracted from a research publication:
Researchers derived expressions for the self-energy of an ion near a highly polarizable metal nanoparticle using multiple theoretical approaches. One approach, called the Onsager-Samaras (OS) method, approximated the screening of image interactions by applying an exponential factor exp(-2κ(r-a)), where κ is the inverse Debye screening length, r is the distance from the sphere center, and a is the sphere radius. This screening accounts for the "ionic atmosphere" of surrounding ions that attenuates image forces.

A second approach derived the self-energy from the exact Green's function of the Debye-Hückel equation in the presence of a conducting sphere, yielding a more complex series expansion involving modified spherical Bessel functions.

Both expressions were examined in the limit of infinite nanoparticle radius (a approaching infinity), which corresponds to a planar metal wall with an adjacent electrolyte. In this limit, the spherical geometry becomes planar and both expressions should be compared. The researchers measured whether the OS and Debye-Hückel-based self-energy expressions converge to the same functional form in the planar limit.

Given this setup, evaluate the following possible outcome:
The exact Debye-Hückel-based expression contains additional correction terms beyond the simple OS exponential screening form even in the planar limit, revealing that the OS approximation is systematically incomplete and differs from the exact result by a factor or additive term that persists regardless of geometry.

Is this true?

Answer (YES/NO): NO